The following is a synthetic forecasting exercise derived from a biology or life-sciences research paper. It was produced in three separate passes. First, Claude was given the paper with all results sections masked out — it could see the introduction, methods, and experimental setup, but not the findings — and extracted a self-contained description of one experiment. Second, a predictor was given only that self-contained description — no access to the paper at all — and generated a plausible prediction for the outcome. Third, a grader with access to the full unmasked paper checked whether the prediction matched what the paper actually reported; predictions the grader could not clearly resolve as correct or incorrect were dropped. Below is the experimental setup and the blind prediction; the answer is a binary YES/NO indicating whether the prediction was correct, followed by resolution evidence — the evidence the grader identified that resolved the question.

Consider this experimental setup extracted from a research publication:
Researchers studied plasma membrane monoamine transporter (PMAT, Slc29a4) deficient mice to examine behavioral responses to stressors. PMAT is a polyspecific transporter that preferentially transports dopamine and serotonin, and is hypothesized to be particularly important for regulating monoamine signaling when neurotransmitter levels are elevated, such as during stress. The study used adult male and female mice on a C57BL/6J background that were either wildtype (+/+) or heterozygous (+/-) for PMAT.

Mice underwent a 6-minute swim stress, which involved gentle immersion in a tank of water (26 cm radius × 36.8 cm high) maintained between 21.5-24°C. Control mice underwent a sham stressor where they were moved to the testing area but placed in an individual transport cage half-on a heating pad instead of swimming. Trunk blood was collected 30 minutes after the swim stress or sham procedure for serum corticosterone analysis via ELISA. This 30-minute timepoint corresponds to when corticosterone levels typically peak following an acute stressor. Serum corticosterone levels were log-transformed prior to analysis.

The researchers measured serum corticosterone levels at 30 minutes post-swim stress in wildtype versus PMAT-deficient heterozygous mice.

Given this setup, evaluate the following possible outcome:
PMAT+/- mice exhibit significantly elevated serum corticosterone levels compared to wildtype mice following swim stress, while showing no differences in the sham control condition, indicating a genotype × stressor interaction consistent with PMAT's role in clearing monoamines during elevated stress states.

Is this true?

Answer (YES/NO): NO